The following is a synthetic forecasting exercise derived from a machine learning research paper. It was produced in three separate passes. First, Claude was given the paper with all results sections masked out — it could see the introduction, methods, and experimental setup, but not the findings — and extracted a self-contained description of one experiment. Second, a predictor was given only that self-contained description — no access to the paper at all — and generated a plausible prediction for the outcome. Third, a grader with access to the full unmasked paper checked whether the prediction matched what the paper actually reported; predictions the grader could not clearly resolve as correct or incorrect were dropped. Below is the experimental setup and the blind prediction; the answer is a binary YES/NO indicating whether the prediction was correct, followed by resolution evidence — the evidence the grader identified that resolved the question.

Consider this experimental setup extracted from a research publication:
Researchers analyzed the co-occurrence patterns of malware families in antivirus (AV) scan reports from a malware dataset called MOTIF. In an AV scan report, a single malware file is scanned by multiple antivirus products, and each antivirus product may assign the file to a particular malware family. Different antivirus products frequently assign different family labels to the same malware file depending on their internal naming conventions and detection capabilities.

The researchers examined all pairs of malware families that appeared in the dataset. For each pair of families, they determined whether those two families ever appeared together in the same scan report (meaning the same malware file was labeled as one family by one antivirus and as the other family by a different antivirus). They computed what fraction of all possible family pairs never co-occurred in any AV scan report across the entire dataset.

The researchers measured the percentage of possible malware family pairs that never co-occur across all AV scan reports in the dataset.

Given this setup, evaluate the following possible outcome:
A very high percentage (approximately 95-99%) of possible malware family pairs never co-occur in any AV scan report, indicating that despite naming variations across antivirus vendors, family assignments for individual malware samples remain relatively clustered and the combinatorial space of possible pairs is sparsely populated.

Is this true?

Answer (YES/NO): NO